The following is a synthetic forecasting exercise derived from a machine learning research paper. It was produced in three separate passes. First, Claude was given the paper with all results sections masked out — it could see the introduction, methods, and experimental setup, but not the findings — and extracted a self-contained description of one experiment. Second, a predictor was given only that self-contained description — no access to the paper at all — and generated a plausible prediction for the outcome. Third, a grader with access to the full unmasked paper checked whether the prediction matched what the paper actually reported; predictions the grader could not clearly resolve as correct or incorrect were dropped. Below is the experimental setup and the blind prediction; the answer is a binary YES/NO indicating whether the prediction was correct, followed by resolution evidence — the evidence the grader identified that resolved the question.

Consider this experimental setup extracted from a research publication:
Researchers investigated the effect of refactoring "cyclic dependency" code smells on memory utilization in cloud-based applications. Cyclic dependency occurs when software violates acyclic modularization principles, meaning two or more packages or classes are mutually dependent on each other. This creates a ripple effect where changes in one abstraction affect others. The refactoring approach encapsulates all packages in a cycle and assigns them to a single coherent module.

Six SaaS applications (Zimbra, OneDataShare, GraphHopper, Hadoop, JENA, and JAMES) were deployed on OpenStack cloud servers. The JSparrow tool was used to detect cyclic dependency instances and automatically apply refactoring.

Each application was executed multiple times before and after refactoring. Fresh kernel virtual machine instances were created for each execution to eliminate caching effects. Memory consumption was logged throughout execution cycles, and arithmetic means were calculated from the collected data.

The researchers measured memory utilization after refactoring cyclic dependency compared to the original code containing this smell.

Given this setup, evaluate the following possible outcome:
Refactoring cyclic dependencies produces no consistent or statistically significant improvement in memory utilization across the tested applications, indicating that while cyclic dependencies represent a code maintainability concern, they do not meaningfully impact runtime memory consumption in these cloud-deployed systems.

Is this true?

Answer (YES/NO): NO